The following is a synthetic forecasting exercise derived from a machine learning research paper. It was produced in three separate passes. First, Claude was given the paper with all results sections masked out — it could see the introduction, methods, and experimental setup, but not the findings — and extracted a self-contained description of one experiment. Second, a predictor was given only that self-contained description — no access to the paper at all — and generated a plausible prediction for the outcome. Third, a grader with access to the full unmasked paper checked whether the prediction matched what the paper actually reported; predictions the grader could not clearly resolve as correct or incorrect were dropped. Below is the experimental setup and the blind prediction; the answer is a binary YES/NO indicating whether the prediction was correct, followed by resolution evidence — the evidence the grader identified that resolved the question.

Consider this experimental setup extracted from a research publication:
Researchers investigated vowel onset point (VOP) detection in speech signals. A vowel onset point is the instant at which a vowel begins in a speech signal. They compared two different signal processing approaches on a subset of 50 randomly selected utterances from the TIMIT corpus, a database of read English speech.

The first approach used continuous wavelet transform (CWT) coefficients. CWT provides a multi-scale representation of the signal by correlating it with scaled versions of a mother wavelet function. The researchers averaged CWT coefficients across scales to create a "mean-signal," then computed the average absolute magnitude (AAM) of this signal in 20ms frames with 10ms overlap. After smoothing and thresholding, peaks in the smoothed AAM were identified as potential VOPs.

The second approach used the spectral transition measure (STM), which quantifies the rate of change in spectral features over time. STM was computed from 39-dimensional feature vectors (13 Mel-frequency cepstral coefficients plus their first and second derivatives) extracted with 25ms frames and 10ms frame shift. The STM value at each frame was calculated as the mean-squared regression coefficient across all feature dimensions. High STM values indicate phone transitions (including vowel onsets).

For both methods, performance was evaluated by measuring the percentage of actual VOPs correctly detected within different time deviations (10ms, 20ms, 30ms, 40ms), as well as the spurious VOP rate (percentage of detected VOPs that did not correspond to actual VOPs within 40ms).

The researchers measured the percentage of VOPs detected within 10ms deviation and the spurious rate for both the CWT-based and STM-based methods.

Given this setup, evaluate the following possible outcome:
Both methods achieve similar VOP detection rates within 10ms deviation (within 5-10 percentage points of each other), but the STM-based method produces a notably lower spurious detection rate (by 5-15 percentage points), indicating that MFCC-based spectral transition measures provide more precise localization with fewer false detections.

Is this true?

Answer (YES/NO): NO